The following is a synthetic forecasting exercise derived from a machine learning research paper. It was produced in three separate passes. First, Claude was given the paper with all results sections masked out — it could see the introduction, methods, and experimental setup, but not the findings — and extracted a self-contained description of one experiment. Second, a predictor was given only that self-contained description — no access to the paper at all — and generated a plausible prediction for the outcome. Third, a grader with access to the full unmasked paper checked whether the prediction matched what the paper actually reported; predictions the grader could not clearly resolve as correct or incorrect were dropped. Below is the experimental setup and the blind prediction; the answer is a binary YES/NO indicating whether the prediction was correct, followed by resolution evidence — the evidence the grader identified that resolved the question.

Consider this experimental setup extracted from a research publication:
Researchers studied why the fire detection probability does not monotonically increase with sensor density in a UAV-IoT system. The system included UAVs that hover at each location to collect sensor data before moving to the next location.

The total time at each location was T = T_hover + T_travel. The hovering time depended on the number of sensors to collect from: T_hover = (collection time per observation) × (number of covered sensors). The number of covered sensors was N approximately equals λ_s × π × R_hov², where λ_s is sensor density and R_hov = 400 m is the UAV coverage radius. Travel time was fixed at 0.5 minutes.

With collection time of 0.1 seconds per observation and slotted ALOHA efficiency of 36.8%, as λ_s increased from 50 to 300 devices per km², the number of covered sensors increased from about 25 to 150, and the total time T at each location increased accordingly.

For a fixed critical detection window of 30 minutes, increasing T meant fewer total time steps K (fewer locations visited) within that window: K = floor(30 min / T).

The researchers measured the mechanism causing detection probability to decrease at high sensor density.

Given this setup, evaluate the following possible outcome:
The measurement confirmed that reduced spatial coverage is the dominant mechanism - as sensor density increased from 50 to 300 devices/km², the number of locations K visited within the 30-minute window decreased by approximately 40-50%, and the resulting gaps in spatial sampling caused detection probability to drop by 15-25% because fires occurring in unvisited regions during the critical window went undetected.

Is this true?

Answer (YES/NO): NO